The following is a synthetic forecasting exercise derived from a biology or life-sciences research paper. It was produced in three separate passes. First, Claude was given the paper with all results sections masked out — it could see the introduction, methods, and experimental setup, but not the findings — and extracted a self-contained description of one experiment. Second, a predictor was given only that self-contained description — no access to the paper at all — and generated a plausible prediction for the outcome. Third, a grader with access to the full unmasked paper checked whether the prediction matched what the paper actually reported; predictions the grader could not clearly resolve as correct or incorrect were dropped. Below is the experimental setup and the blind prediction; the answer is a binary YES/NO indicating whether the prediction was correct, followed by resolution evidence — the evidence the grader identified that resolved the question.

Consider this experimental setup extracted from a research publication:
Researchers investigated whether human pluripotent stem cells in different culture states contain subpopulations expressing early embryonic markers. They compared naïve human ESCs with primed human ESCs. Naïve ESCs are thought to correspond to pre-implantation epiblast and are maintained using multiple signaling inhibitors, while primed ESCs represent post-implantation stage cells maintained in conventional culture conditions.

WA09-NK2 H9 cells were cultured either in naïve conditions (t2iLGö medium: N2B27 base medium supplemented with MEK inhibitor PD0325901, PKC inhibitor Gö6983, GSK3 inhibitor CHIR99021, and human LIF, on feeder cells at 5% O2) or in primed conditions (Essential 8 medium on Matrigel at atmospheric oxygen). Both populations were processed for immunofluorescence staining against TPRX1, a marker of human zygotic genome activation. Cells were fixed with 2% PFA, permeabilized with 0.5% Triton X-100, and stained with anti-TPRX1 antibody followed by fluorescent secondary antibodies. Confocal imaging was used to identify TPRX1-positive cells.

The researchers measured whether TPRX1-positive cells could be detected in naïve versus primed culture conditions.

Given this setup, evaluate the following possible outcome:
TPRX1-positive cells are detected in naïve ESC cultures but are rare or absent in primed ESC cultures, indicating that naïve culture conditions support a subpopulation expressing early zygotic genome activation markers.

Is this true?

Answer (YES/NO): YES